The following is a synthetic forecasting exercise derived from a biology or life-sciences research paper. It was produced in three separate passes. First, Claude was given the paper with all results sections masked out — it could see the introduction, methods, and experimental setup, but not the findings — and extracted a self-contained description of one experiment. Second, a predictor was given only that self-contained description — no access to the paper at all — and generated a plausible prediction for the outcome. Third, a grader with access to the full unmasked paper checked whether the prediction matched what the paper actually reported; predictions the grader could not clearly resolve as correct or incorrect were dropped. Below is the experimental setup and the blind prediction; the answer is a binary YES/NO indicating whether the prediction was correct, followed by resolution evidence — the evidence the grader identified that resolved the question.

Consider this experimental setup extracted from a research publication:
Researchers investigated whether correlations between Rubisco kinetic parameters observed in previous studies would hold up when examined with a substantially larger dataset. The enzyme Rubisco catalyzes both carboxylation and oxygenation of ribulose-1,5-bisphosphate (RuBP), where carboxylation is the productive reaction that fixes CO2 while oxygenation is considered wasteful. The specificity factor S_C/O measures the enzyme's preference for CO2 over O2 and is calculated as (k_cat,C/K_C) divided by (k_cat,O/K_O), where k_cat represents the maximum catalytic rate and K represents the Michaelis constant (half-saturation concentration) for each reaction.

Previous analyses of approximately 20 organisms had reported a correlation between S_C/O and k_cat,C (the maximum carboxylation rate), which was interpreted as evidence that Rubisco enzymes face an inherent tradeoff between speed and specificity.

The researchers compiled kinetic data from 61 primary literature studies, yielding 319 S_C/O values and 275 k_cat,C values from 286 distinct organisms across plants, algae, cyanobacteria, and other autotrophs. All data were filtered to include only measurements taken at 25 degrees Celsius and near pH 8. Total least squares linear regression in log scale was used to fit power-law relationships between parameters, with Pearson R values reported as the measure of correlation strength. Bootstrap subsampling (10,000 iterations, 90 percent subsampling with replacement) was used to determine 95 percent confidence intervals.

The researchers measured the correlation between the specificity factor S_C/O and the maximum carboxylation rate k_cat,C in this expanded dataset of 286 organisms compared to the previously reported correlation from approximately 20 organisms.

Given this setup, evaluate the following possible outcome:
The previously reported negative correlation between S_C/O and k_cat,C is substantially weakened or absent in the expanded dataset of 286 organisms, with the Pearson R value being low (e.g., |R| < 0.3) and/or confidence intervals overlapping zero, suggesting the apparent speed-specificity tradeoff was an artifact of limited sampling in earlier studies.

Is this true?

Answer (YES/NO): NO